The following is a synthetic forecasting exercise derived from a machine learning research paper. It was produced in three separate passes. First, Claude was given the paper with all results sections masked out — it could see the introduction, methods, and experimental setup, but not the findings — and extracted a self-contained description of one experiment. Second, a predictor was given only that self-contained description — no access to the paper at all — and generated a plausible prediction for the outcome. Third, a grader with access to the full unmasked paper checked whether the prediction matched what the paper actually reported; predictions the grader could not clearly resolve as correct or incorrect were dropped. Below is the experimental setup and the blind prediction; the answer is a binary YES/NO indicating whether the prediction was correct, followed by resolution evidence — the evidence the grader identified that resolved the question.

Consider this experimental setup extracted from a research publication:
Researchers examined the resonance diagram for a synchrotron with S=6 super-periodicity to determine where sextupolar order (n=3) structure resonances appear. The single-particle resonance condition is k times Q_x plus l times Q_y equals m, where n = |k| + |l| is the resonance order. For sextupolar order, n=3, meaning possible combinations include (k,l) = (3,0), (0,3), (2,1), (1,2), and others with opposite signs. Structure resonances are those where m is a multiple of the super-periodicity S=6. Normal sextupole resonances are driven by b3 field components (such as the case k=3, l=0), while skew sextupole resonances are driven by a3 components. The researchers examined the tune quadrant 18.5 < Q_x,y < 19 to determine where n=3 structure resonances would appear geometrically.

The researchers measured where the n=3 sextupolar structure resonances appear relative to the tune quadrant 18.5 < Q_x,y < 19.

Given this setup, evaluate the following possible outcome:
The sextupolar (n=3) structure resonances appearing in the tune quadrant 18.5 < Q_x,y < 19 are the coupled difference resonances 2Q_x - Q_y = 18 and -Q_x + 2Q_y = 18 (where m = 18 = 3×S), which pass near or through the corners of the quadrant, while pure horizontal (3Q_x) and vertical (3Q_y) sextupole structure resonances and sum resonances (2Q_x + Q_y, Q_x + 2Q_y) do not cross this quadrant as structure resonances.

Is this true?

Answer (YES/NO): YES